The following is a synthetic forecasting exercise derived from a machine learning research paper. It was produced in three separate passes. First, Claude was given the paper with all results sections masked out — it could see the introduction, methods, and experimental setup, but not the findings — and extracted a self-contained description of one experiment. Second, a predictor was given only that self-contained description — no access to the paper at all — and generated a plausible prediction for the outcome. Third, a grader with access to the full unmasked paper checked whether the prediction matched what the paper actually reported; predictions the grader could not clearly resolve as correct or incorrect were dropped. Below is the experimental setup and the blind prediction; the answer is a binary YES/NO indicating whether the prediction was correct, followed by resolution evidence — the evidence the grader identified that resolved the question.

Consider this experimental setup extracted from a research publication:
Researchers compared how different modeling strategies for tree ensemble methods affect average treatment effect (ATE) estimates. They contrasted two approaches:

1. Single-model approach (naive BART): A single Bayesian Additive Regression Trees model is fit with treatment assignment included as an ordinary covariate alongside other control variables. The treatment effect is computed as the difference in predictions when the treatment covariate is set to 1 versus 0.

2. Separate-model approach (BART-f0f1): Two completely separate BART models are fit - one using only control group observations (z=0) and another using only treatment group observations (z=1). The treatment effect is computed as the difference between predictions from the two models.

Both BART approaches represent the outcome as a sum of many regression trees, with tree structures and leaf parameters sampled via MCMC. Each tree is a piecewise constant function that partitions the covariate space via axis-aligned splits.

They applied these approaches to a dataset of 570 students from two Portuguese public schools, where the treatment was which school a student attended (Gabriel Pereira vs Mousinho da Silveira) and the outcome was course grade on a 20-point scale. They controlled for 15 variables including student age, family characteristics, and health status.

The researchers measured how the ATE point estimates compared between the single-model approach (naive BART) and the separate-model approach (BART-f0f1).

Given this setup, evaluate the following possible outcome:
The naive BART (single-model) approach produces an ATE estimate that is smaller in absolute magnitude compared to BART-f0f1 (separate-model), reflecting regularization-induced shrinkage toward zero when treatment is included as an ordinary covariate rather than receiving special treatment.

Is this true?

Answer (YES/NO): YES